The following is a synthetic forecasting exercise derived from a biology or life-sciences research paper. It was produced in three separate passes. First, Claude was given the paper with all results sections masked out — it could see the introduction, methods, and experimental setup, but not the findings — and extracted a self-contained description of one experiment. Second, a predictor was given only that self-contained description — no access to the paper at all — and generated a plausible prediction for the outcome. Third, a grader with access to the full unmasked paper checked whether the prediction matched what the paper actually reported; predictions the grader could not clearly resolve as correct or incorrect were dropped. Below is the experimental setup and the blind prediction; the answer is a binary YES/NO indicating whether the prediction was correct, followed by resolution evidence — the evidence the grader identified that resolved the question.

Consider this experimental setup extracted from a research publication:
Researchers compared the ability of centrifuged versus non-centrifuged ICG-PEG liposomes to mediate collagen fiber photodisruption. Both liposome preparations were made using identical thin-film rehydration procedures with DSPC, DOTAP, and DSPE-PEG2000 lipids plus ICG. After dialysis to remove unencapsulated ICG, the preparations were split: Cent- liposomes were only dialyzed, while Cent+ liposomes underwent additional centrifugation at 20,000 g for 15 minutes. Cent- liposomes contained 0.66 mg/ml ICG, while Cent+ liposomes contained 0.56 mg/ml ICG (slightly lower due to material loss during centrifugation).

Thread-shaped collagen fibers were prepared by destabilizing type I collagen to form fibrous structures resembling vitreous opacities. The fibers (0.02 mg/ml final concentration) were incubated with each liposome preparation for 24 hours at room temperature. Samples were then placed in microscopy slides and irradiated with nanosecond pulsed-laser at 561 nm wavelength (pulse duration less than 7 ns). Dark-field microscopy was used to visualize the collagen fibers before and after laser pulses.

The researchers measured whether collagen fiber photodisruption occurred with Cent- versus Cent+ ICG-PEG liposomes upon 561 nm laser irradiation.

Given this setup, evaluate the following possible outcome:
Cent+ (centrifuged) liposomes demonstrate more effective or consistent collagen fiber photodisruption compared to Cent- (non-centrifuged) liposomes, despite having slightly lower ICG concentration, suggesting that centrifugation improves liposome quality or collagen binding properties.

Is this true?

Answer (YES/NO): NO